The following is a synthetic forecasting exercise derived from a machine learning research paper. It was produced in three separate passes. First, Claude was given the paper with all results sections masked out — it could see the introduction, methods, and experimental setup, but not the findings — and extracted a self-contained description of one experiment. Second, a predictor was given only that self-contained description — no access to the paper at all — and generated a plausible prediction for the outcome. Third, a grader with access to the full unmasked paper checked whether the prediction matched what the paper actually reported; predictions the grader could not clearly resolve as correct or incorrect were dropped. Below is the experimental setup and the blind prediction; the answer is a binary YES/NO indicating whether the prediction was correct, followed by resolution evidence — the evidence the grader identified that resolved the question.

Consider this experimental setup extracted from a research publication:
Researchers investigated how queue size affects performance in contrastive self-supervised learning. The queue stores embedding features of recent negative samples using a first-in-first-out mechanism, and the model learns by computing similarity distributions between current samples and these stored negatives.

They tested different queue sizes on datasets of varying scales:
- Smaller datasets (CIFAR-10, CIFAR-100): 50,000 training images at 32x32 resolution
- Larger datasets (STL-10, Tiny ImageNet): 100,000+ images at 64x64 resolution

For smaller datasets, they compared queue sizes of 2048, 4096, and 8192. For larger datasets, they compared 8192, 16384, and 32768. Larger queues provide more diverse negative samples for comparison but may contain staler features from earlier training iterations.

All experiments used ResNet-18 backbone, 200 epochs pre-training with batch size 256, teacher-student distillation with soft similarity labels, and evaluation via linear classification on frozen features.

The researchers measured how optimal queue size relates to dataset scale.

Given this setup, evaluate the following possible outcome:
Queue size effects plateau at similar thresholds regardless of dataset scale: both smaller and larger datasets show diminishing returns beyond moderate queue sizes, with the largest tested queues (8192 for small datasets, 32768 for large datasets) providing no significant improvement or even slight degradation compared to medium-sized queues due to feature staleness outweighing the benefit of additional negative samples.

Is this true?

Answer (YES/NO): NO